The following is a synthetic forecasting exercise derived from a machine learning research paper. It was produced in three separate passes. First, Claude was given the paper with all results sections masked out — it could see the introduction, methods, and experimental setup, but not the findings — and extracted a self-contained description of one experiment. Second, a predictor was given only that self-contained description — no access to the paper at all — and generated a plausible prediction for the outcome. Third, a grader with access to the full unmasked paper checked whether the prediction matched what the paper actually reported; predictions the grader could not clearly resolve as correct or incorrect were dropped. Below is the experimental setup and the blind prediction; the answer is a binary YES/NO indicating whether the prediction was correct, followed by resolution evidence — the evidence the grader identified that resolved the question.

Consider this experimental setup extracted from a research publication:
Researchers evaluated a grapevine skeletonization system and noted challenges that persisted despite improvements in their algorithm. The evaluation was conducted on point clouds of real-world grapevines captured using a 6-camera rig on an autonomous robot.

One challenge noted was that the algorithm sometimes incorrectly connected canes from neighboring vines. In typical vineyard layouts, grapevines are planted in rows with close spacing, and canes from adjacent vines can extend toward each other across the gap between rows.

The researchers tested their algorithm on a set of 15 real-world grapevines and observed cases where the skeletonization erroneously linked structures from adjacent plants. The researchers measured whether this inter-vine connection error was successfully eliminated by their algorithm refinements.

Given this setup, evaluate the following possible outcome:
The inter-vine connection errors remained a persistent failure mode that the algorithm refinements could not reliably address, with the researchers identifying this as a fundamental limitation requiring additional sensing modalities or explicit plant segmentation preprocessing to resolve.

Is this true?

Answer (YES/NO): NO